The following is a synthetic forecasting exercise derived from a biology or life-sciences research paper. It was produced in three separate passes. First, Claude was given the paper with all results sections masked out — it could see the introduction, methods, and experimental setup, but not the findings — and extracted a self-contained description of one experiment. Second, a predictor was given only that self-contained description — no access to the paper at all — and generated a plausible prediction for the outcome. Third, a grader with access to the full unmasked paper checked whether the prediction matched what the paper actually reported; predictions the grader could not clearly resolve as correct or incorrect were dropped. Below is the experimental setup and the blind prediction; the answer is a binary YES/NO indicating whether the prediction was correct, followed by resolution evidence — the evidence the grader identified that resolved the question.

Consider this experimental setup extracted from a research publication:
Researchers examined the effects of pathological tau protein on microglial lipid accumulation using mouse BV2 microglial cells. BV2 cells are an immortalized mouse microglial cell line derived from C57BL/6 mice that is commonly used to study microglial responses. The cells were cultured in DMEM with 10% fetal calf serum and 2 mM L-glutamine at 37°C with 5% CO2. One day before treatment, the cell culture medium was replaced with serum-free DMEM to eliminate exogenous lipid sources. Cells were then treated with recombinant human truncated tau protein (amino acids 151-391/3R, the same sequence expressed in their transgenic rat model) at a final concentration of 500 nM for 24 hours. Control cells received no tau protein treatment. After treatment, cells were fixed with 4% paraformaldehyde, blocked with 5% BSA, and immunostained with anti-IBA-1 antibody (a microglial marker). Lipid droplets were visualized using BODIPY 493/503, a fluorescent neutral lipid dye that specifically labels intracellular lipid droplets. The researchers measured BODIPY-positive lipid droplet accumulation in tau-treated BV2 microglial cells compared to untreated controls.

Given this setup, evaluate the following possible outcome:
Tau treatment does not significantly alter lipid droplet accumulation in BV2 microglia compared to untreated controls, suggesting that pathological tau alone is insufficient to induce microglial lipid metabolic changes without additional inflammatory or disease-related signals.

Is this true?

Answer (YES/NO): NO